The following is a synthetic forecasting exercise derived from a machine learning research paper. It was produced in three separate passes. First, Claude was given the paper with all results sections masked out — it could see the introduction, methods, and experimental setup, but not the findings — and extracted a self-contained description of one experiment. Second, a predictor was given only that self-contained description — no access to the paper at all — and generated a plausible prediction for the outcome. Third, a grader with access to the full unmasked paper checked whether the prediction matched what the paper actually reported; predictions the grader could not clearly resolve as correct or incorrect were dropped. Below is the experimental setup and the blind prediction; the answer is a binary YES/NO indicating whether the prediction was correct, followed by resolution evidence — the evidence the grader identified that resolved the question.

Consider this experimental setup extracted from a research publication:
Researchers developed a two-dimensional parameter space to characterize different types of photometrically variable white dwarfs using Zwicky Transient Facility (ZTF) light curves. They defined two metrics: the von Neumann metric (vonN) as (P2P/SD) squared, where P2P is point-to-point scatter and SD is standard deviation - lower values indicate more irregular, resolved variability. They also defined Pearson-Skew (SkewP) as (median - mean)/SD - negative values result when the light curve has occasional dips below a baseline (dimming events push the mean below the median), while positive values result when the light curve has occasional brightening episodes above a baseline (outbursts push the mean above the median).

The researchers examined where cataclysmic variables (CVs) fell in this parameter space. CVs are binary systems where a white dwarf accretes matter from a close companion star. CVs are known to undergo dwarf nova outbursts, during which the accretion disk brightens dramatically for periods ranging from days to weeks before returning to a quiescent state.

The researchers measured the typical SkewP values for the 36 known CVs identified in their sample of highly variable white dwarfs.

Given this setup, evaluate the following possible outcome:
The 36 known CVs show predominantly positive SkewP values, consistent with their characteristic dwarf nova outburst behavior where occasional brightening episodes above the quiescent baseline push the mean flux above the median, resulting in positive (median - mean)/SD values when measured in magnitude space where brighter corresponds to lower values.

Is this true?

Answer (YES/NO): YES